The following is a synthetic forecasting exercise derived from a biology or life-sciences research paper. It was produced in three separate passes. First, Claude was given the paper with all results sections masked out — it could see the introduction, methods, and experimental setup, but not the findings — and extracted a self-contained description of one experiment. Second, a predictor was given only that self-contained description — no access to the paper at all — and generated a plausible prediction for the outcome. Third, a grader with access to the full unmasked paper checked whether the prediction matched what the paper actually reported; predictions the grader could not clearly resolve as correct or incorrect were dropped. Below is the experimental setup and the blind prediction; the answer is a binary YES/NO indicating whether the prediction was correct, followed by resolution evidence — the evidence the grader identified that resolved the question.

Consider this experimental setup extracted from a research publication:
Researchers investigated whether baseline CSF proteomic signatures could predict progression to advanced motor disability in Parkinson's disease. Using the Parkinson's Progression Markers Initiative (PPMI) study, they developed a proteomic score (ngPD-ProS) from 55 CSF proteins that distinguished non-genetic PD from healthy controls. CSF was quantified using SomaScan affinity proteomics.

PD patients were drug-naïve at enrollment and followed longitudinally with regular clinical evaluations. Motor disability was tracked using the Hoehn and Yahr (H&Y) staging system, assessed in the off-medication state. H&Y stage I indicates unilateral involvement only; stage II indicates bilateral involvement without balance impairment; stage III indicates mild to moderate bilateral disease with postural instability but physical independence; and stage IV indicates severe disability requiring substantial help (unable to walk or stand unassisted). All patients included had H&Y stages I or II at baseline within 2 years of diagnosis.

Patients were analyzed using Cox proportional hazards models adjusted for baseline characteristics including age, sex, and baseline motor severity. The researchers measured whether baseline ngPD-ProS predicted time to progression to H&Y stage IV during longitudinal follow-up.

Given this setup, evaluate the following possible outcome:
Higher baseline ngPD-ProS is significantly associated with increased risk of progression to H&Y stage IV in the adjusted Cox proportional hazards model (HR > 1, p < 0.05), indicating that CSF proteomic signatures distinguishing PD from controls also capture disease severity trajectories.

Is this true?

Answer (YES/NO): YES